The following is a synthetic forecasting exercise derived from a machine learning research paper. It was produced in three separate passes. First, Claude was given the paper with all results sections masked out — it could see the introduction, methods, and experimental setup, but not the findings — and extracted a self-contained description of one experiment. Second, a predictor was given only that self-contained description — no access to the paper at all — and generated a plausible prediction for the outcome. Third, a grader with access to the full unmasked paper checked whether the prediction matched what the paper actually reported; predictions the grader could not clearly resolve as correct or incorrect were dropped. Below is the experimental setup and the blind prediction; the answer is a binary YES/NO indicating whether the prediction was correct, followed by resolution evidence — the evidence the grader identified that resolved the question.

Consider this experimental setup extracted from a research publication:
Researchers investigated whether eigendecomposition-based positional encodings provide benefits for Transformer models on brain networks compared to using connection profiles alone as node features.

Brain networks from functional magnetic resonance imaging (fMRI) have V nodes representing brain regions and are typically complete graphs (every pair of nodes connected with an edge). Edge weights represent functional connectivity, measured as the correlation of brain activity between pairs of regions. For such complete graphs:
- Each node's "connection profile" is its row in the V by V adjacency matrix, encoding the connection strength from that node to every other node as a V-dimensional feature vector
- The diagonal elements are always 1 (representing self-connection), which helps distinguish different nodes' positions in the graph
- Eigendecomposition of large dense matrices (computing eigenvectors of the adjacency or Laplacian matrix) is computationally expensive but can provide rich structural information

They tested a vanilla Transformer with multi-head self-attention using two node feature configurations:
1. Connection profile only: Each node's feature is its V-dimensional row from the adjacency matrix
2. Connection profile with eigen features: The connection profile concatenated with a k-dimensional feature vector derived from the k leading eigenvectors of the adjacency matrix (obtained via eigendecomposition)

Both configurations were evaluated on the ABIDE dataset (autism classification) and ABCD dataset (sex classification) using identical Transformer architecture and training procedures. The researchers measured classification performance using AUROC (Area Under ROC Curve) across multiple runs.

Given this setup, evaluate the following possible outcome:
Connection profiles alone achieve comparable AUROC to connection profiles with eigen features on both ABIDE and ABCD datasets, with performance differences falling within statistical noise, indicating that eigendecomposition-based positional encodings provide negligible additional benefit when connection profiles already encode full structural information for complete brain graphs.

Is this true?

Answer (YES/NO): YES